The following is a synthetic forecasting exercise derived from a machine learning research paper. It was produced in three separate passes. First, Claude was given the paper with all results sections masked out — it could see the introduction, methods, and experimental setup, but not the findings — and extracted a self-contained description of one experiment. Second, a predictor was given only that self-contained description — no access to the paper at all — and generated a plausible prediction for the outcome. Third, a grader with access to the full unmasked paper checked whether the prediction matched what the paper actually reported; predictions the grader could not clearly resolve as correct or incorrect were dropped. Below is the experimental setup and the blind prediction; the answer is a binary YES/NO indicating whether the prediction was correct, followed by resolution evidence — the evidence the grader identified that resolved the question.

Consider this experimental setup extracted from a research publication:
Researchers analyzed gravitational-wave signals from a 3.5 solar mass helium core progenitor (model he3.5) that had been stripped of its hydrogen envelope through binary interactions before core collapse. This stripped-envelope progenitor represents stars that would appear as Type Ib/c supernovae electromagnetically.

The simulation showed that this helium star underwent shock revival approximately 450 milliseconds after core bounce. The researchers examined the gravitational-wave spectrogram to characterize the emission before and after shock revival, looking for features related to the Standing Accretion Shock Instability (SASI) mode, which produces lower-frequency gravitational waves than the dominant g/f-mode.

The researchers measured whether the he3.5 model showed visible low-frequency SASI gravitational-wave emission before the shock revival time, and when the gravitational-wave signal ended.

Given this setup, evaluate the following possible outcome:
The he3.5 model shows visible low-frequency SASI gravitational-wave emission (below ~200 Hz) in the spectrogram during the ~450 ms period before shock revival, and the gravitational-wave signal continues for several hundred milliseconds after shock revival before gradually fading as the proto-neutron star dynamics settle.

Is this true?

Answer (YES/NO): NO